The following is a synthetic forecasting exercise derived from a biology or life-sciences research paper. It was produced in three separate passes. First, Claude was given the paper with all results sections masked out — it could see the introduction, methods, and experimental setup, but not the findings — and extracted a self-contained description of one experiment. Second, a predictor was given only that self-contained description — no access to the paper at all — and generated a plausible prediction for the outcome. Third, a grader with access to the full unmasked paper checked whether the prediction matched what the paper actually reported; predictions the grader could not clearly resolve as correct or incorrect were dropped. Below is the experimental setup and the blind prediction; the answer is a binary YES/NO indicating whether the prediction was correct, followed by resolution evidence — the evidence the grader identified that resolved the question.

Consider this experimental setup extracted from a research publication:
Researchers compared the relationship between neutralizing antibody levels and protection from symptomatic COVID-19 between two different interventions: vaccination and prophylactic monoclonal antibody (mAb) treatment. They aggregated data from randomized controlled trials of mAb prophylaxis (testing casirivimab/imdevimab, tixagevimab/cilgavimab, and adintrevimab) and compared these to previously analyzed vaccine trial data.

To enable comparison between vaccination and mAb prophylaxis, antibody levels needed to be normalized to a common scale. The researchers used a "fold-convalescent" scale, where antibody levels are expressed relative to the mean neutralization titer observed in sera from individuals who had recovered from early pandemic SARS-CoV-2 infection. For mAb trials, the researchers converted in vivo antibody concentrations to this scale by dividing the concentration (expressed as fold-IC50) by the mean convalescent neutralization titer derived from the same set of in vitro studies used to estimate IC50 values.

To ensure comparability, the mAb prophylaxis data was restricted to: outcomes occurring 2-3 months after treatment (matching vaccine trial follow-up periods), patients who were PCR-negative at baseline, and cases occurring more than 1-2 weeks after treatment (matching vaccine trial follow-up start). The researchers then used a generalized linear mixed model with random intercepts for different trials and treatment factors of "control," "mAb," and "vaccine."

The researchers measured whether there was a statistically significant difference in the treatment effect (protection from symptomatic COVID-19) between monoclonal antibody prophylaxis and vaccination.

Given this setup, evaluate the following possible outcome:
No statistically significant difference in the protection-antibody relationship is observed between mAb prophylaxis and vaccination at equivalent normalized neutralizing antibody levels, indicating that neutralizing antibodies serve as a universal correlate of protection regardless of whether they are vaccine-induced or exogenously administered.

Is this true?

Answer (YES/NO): NO